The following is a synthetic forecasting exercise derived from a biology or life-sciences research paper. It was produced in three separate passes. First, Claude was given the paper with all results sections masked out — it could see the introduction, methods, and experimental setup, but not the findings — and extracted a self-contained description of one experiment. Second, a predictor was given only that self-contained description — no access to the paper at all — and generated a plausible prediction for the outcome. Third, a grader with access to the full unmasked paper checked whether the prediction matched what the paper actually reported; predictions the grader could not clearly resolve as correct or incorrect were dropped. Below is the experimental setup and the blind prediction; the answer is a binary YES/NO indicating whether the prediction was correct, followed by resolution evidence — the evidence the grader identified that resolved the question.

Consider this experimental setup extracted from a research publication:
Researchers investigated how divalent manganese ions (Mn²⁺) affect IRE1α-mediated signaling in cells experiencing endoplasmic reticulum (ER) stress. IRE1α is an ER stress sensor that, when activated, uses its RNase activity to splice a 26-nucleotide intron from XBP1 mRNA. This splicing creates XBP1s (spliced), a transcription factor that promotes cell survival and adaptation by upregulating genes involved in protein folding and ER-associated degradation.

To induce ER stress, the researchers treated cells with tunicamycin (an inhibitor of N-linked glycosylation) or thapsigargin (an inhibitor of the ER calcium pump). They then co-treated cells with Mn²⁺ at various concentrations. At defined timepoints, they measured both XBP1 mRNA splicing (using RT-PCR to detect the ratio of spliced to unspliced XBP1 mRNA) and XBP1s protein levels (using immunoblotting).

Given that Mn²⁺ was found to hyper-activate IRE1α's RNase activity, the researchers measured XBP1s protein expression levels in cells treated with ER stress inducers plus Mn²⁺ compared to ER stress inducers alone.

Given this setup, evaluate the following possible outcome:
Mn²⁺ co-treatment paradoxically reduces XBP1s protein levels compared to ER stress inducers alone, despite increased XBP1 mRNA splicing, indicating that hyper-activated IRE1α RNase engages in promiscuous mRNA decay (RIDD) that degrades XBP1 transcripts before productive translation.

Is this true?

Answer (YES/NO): NO